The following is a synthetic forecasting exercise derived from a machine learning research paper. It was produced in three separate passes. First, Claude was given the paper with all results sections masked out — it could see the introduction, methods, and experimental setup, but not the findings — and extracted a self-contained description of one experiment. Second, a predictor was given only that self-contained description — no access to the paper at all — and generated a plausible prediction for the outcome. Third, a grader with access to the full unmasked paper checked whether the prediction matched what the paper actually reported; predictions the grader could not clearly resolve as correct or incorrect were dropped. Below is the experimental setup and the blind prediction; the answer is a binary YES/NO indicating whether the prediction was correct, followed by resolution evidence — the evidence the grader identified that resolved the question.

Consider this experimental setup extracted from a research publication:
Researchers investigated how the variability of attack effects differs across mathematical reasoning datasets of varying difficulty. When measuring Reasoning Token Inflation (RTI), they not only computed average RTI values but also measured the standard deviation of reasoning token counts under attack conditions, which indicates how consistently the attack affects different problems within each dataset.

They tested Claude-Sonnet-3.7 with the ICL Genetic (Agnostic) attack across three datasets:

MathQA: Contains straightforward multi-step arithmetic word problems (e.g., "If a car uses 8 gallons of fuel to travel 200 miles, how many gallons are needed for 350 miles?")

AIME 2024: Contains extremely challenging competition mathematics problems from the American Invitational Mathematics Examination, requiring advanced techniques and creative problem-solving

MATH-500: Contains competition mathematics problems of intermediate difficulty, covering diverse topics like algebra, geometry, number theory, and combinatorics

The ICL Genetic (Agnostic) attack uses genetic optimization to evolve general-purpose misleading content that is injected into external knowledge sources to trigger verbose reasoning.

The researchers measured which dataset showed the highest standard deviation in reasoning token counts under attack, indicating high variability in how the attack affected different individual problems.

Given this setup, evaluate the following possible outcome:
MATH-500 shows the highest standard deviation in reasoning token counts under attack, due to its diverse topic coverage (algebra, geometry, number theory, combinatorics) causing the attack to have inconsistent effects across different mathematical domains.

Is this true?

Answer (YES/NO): YES